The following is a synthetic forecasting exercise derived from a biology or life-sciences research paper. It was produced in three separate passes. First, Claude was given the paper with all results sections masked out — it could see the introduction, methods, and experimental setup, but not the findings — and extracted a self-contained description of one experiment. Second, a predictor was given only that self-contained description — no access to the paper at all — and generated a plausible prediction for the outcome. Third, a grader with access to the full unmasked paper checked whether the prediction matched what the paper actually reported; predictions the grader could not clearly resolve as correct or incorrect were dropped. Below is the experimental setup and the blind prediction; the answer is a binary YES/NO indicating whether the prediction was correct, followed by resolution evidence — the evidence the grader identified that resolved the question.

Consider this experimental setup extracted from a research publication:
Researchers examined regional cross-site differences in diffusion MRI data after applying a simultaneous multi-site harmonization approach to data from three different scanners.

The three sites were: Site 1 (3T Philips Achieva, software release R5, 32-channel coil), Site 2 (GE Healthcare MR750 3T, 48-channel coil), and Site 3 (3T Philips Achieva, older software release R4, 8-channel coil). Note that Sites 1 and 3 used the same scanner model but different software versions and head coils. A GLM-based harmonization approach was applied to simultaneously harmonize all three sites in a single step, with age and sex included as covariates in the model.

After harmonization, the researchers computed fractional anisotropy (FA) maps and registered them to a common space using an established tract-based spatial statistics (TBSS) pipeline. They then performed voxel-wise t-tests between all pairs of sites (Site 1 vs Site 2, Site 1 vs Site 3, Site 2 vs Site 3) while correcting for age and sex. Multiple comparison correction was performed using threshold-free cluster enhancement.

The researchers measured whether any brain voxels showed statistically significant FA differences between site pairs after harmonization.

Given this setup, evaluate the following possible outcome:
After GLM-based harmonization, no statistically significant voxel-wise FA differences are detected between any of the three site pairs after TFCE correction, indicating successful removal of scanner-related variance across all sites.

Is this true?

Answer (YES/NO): NO